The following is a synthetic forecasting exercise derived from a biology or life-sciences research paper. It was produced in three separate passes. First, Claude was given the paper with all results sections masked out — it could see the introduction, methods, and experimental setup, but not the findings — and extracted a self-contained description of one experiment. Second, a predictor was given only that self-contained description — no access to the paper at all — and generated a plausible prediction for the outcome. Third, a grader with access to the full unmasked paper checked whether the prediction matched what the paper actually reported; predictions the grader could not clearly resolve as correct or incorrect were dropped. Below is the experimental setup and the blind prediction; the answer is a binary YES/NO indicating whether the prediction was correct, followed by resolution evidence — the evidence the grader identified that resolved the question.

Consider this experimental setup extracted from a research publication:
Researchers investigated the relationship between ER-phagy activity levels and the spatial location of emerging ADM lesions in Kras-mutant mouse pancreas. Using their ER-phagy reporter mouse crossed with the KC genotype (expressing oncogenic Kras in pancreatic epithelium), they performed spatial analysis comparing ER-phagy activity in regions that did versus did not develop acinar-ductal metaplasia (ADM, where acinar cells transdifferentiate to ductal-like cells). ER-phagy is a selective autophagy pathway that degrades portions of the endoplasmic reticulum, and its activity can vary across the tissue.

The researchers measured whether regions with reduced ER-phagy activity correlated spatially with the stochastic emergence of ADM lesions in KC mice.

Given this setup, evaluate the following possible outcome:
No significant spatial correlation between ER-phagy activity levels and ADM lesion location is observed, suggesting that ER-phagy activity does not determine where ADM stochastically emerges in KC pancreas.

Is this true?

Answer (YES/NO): NO